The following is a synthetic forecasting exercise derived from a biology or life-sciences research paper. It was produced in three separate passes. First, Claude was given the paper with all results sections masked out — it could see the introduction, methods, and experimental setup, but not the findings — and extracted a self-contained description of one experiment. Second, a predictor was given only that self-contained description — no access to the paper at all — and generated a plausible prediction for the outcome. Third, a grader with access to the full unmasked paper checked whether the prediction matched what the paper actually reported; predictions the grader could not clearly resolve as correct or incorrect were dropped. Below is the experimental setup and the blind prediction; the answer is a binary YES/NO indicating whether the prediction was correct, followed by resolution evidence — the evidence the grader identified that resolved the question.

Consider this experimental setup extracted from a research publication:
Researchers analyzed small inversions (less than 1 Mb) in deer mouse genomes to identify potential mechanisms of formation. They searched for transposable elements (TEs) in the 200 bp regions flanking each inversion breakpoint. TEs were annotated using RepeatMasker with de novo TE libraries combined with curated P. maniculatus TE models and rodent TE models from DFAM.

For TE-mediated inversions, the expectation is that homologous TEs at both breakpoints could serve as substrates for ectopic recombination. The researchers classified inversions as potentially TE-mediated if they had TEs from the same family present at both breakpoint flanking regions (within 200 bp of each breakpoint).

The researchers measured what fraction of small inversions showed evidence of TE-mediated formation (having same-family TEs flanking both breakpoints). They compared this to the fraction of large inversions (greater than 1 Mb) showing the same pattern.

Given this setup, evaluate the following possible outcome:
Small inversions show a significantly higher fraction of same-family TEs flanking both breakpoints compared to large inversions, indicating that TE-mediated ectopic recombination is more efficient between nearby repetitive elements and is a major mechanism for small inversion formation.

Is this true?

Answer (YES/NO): YES